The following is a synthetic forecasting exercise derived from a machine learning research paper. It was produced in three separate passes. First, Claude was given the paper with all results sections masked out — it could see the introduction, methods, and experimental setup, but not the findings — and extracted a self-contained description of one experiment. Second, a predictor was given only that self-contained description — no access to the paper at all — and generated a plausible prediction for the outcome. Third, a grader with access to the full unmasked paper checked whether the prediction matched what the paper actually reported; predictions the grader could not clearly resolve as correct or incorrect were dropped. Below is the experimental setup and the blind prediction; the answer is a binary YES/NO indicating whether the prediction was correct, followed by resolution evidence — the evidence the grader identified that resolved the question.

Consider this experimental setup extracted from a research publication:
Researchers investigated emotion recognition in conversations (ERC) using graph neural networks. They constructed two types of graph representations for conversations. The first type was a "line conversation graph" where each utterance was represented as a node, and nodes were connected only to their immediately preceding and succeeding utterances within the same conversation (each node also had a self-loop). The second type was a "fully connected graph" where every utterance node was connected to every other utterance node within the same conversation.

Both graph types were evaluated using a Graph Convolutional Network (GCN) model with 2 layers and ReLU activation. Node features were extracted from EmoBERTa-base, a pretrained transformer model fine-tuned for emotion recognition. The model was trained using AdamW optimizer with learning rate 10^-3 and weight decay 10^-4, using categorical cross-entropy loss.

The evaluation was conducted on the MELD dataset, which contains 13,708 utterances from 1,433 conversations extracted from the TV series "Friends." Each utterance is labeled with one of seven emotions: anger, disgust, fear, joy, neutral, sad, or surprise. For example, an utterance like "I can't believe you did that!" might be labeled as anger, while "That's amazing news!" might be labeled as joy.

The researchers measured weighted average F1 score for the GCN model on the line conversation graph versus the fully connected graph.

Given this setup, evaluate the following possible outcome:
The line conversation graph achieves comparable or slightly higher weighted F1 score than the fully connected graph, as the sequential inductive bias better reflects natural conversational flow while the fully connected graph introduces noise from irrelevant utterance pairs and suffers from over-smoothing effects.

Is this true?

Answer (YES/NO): NO